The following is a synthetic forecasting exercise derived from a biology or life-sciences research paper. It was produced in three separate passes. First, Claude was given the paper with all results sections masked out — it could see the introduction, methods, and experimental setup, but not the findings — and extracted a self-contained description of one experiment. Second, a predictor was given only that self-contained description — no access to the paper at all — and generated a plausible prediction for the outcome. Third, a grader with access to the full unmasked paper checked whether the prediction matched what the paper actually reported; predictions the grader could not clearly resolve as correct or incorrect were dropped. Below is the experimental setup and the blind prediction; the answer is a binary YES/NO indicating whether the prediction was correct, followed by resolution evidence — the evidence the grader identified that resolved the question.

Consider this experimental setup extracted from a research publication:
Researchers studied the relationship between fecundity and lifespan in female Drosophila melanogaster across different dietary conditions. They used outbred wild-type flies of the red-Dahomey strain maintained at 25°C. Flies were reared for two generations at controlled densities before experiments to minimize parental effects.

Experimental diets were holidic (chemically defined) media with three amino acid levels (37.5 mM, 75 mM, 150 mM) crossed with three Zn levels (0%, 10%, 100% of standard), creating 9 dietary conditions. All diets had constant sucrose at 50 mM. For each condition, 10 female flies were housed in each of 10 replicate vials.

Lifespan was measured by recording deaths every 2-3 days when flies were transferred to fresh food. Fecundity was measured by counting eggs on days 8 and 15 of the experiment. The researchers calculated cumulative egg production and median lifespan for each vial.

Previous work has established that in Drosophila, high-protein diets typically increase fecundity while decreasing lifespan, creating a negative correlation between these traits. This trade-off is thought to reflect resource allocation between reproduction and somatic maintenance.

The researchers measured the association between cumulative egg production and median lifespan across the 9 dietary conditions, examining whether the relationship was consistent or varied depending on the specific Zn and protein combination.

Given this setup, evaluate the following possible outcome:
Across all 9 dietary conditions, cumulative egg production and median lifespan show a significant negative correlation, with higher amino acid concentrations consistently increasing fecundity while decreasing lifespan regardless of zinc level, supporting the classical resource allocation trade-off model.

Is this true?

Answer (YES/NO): NO